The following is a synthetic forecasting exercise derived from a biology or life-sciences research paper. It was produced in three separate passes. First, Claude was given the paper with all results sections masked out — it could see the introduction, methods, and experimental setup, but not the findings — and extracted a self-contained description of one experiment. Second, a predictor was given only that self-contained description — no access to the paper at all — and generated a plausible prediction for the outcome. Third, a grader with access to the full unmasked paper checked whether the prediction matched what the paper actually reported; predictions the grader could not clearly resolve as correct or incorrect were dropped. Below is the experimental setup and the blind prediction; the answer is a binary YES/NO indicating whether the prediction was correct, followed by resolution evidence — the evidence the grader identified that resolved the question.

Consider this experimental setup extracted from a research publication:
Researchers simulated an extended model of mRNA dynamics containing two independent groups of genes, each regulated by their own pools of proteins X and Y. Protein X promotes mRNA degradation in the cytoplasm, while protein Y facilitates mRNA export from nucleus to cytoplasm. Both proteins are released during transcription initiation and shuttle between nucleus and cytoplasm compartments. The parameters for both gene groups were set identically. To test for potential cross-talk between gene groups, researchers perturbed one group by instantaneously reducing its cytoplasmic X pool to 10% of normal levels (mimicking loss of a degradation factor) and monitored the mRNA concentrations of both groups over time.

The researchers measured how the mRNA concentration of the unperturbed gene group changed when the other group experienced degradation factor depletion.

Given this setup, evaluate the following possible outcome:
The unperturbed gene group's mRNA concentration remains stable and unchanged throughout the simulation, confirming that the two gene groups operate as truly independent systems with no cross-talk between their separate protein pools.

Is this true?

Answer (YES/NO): YES